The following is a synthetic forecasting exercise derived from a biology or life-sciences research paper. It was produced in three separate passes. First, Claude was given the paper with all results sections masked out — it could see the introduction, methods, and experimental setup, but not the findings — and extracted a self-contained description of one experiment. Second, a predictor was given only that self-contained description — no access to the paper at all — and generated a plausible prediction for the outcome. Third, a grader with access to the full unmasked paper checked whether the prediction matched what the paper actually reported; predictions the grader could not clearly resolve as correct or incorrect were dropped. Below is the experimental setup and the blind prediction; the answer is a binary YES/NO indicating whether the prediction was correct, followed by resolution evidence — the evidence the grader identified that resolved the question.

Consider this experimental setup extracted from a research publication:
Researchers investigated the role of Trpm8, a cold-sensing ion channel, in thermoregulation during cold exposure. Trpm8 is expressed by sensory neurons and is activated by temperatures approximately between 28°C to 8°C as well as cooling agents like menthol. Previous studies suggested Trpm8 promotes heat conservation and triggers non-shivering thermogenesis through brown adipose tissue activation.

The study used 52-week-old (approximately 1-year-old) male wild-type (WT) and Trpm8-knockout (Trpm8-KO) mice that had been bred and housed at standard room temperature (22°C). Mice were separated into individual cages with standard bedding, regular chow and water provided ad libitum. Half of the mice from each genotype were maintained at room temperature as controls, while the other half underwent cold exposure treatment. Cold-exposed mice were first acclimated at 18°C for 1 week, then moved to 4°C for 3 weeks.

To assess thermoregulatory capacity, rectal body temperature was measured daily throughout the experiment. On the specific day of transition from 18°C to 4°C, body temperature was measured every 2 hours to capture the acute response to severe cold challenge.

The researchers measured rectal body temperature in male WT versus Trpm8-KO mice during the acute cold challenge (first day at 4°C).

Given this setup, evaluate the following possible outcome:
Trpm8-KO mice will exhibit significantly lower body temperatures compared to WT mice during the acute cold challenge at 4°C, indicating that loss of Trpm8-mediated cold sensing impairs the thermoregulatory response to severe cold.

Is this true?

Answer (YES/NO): YES